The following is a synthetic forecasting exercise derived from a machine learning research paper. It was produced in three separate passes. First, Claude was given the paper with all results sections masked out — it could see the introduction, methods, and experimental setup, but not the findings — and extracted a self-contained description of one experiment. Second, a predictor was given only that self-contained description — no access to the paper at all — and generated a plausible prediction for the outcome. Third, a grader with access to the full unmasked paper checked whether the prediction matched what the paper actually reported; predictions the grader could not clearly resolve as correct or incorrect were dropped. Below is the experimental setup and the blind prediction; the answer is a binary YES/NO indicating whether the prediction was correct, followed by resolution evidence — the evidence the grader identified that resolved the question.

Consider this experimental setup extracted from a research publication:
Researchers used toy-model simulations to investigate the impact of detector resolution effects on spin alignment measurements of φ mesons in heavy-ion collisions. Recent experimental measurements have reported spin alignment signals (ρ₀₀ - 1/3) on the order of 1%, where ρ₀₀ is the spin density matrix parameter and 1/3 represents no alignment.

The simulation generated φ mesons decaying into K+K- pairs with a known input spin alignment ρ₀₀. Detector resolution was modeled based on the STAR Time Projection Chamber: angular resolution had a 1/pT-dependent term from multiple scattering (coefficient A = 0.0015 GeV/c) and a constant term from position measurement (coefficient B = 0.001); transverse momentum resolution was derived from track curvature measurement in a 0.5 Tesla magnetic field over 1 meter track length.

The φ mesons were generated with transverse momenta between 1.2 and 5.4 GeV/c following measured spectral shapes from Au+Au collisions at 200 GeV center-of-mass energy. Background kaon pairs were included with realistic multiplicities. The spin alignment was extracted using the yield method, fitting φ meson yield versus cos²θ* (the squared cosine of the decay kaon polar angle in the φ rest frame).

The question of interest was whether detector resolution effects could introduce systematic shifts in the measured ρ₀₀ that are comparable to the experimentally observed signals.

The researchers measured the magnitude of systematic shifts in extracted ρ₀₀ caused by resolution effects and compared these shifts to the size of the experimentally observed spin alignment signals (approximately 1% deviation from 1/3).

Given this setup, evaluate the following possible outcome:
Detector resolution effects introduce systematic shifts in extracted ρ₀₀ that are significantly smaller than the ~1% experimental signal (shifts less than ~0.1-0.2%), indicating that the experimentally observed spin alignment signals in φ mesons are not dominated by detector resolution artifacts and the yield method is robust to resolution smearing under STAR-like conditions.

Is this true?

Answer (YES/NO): YES